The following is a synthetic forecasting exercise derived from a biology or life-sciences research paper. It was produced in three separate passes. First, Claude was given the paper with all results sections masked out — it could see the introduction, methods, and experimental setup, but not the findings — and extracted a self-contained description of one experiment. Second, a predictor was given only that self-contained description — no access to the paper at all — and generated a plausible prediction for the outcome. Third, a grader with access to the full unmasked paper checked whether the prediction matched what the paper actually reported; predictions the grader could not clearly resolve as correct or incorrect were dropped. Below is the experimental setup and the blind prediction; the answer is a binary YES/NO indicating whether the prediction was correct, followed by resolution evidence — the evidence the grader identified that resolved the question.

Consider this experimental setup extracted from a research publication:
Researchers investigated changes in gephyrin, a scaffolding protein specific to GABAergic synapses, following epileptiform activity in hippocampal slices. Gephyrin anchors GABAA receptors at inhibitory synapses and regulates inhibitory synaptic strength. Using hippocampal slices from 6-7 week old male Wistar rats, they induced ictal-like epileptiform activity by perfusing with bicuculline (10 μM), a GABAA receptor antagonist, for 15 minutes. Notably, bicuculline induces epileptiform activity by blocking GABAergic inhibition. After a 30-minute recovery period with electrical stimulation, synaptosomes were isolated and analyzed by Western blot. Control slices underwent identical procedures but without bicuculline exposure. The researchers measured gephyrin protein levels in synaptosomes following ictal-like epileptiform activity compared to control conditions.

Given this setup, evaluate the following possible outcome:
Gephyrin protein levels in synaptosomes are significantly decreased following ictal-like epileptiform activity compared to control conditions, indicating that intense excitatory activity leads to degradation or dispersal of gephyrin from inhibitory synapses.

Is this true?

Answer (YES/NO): NO